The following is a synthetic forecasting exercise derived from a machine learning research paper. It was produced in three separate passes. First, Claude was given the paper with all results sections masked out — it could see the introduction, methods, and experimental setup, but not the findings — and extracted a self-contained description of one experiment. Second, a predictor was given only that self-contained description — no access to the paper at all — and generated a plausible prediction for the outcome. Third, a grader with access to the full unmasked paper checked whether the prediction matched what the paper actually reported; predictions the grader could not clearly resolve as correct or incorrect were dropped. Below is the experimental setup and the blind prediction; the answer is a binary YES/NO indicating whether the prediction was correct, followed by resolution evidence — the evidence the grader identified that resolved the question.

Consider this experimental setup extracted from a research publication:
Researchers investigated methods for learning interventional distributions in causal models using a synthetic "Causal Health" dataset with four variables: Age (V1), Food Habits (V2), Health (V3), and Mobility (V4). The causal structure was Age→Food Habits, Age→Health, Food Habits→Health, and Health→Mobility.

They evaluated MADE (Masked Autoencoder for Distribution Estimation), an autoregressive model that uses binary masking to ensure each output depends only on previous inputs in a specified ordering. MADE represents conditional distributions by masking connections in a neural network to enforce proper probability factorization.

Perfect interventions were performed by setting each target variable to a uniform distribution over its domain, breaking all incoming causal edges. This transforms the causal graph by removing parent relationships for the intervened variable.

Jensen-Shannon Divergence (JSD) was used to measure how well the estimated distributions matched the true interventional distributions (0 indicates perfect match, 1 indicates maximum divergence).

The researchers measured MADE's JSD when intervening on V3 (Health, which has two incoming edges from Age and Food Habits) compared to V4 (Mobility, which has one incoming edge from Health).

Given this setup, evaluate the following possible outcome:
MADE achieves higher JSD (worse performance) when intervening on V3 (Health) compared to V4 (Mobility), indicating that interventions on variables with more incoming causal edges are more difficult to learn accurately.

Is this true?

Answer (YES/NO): NO